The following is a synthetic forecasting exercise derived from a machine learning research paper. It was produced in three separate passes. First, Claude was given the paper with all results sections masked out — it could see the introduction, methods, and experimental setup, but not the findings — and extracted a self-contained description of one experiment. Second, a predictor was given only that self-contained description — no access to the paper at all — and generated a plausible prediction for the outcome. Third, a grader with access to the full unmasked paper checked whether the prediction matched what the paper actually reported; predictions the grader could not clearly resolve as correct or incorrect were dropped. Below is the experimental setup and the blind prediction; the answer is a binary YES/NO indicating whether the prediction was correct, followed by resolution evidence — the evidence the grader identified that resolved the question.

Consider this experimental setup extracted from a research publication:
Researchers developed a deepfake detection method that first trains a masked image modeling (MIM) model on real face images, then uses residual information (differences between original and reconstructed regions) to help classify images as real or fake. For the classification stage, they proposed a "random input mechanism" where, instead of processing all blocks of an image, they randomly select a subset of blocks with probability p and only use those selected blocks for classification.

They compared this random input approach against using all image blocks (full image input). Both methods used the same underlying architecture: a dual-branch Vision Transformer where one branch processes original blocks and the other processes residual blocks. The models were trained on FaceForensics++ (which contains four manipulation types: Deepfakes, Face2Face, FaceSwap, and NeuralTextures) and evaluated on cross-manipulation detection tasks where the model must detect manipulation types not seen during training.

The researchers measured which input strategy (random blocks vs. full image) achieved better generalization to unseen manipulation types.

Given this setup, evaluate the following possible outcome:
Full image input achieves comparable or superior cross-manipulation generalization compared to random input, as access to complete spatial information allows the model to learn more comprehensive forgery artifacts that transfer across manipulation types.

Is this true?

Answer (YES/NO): NO